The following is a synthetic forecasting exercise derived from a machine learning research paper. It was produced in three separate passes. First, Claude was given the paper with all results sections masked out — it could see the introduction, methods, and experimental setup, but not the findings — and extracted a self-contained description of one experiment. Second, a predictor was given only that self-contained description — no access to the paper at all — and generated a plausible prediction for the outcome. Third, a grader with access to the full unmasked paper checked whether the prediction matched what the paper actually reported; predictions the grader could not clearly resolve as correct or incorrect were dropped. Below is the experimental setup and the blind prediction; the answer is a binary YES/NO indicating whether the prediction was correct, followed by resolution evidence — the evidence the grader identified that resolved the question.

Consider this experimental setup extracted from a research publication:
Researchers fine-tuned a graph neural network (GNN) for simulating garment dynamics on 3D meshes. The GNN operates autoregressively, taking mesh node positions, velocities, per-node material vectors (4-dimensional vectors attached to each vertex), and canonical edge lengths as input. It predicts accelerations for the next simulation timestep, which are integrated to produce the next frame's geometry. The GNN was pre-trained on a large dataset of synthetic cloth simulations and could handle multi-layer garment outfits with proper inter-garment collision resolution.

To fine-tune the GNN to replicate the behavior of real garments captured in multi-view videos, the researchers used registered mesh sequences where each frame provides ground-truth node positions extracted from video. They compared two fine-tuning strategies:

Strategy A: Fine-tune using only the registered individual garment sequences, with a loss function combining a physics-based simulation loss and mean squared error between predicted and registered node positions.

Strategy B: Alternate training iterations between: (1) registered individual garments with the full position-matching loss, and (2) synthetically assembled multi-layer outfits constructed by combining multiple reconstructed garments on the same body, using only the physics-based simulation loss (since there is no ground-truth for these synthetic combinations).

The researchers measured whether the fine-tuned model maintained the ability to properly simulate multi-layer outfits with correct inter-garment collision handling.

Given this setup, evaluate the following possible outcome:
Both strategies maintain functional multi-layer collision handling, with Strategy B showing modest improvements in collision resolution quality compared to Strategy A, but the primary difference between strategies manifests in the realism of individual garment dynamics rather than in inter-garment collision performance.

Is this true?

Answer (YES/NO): NO